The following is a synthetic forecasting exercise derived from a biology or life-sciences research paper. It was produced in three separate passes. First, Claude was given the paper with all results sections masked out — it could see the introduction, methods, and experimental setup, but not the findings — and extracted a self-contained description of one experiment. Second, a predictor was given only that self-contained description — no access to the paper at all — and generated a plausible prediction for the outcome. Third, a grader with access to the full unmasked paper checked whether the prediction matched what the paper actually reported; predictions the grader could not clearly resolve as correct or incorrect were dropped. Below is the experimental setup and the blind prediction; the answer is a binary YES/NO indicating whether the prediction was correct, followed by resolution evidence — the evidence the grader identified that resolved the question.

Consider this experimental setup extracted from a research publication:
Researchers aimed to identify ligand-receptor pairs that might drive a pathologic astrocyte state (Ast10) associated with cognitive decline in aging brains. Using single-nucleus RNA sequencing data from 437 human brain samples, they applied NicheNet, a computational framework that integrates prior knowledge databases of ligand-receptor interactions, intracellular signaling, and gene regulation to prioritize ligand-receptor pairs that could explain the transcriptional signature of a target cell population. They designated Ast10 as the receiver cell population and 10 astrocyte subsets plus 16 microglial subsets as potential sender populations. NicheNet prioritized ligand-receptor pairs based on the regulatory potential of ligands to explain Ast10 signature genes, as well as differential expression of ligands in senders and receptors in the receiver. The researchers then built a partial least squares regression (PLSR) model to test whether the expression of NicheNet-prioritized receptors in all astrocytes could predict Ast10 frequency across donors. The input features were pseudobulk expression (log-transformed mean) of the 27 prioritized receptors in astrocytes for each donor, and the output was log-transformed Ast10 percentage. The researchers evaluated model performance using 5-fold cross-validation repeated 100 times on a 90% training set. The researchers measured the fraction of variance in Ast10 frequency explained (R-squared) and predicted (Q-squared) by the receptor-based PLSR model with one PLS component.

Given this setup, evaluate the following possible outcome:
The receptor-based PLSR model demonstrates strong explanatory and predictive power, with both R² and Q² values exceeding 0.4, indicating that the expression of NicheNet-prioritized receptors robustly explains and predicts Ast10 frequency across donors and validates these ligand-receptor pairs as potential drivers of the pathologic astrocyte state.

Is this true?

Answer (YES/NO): NO